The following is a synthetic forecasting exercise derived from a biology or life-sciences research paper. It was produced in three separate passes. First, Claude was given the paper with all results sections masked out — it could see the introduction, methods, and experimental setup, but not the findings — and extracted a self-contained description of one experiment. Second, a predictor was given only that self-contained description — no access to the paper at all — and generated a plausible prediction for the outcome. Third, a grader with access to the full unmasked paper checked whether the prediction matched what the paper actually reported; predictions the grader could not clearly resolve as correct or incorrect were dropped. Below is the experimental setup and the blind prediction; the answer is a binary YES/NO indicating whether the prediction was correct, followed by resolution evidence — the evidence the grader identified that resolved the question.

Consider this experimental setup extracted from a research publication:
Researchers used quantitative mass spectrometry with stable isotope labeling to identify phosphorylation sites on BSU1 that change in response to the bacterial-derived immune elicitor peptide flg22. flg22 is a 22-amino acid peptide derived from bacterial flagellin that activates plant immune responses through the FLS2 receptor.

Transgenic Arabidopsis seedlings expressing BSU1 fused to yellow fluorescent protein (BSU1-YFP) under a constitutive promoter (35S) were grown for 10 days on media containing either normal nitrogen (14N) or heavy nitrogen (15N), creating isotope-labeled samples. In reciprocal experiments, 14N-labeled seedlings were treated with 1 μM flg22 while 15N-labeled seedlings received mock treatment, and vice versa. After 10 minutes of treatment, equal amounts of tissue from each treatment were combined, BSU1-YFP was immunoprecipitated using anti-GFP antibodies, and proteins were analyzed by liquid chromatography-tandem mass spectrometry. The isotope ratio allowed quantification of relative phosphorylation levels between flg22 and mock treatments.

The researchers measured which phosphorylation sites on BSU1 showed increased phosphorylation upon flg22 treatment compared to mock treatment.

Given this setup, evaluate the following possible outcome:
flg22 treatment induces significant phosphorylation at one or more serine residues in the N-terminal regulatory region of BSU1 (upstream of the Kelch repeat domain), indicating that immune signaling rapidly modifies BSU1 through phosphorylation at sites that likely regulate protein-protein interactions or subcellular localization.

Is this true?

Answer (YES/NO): NO